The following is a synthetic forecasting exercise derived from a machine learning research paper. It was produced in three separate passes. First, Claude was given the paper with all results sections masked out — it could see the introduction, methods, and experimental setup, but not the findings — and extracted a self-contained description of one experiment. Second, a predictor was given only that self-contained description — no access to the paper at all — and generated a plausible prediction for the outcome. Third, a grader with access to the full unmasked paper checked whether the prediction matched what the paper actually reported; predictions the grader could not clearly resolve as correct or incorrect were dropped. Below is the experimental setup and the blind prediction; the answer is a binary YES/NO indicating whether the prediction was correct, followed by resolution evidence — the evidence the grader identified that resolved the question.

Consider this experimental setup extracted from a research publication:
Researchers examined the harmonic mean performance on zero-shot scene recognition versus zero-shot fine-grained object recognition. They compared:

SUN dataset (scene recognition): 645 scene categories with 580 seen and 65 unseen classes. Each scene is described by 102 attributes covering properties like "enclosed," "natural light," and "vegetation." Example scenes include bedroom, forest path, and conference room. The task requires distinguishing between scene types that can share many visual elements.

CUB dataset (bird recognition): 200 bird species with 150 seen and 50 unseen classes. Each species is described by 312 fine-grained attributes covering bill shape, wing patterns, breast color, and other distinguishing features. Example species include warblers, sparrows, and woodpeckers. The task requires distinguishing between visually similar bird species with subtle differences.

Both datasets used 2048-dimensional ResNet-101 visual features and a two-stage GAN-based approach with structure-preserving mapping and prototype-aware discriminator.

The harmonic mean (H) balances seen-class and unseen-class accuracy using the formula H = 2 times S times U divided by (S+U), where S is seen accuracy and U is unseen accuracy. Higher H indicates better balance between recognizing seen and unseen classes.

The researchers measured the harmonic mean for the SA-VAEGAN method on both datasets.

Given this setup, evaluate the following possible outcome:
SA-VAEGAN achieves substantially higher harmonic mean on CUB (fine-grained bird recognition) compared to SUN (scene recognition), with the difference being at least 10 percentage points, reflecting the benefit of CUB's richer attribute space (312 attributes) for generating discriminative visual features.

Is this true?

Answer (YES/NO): YES